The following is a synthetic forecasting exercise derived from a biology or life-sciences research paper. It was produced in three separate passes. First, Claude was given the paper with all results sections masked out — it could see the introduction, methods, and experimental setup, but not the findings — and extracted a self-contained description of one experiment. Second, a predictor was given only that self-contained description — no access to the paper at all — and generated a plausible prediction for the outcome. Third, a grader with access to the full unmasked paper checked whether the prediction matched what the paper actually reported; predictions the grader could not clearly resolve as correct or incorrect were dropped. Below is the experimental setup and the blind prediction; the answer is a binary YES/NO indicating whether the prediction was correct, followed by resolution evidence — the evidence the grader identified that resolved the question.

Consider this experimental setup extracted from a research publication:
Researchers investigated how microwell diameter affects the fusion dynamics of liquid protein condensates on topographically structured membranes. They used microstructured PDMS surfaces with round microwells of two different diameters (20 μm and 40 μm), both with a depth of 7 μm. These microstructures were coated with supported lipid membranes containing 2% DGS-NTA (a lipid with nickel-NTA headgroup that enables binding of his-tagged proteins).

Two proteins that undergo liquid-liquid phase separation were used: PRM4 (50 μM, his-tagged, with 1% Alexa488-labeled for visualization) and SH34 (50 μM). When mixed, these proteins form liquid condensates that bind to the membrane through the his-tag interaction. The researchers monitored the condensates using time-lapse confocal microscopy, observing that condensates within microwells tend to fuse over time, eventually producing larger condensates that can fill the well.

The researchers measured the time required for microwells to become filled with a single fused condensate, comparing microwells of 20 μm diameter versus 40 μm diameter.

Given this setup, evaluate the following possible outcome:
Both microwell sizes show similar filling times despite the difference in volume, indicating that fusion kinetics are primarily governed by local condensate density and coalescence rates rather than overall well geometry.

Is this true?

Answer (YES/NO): NO